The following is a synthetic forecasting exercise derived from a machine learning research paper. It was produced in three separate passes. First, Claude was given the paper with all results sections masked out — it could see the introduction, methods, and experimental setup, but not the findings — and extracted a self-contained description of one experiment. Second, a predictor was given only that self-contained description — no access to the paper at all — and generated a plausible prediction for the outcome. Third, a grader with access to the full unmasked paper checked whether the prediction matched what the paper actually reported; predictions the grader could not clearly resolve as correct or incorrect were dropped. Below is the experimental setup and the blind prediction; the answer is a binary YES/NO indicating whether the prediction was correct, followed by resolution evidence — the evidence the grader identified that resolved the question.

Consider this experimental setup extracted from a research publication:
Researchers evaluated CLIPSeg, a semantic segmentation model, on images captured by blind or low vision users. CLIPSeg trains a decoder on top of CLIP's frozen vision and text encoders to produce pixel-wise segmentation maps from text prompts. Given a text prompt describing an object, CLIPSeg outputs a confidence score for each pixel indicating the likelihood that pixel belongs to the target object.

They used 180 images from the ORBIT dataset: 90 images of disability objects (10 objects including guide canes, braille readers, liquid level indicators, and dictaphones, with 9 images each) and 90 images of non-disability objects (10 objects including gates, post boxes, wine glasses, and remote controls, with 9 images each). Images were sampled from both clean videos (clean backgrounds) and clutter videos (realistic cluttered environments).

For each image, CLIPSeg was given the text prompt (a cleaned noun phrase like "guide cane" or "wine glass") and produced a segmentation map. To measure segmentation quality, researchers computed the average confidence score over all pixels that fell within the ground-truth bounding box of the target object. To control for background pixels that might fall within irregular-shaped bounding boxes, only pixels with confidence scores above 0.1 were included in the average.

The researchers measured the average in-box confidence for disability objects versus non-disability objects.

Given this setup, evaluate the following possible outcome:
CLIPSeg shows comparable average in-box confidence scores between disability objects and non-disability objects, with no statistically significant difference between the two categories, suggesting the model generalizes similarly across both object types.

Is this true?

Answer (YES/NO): NO